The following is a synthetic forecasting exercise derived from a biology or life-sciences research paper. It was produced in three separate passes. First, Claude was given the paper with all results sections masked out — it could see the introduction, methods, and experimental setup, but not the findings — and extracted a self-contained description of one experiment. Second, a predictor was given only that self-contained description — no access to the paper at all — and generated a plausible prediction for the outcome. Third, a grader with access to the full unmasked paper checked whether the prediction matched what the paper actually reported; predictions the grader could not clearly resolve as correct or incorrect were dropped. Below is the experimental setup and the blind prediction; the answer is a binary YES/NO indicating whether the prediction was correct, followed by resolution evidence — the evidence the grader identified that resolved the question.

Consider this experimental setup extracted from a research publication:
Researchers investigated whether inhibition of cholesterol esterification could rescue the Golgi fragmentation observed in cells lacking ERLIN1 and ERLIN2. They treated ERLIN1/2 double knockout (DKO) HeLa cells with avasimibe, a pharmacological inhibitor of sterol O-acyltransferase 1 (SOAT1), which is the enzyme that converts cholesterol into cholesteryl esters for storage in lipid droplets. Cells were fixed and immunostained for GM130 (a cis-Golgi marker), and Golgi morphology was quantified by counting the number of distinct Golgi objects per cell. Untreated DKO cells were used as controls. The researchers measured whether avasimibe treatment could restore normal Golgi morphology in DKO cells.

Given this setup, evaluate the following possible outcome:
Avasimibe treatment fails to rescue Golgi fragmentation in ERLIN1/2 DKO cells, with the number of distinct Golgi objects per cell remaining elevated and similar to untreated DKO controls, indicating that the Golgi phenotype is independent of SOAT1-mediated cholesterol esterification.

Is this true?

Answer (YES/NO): NO